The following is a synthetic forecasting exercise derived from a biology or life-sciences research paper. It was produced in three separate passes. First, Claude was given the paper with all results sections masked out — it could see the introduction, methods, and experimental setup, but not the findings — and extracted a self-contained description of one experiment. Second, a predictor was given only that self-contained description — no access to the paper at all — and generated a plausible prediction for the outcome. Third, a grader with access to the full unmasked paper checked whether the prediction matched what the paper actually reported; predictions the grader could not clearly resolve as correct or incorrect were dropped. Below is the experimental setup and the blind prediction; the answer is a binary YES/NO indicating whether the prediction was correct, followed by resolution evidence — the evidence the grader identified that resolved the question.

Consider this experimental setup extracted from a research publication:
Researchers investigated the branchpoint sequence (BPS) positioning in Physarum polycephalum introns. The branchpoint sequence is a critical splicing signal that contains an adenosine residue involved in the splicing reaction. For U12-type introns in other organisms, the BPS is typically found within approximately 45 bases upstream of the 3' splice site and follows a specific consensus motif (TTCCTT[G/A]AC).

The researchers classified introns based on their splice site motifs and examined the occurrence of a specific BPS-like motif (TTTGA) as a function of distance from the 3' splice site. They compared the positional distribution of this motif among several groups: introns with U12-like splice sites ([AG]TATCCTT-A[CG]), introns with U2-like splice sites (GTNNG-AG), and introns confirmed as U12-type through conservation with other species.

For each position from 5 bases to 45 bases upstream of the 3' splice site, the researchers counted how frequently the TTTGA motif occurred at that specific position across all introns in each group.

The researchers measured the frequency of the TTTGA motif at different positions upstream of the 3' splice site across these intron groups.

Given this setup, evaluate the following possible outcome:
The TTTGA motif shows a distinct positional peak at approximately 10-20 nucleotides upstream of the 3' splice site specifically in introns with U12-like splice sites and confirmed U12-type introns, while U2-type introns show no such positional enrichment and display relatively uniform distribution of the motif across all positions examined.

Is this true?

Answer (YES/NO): NO